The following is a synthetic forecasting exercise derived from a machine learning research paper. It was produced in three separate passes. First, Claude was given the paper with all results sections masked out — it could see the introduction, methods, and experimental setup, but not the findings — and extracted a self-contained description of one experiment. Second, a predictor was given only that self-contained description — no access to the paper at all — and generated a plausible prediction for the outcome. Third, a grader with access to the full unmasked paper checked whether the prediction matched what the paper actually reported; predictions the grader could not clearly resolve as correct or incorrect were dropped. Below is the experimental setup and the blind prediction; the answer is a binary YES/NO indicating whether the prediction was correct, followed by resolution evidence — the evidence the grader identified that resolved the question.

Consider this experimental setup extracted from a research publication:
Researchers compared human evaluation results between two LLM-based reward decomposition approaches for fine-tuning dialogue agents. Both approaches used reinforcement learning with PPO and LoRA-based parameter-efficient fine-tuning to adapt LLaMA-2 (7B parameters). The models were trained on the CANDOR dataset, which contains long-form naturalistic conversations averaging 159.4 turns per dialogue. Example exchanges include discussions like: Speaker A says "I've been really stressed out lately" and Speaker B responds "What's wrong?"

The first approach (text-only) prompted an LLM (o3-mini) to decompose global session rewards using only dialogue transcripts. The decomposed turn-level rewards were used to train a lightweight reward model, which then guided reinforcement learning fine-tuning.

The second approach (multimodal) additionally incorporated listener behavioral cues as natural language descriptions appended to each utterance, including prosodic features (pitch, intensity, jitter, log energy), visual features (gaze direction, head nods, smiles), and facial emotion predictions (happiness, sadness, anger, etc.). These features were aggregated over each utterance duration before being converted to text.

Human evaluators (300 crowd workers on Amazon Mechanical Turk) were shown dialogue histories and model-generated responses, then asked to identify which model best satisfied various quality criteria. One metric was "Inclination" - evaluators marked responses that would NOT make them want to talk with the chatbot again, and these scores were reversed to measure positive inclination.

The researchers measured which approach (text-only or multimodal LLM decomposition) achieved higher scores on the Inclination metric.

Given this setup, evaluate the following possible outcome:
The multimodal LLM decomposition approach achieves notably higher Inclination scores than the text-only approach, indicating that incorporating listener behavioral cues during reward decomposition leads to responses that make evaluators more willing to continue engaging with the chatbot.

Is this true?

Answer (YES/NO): NO